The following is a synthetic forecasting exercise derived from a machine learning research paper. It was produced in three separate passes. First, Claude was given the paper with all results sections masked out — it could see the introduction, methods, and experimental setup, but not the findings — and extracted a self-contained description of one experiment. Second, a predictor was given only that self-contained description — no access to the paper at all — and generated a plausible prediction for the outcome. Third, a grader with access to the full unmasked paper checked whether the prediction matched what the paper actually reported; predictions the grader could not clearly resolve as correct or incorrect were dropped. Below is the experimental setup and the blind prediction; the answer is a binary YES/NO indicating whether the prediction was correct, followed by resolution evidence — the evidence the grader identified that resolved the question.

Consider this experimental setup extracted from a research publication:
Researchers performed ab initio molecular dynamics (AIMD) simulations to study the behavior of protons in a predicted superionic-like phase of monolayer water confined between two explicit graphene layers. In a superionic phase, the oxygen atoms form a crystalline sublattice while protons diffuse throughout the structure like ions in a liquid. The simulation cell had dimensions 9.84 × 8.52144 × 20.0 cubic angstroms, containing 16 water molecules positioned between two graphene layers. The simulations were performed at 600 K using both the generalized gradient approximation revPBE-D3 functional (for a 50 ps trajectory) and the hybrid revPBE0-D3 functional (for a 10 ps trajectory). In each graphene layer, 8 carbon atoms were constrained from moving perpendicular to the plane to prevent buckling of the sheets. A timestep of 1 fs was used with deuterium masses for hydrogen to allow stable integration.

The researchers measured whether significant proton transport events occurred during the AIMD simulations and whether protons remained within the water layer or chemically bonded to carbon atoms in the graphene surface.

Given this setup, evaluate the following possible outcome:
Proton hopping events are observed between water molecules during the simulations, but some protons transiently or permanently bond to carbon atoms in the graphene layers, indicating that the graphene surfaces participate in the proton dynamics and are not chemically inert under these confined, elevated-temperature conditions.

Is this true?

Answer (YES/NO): NO